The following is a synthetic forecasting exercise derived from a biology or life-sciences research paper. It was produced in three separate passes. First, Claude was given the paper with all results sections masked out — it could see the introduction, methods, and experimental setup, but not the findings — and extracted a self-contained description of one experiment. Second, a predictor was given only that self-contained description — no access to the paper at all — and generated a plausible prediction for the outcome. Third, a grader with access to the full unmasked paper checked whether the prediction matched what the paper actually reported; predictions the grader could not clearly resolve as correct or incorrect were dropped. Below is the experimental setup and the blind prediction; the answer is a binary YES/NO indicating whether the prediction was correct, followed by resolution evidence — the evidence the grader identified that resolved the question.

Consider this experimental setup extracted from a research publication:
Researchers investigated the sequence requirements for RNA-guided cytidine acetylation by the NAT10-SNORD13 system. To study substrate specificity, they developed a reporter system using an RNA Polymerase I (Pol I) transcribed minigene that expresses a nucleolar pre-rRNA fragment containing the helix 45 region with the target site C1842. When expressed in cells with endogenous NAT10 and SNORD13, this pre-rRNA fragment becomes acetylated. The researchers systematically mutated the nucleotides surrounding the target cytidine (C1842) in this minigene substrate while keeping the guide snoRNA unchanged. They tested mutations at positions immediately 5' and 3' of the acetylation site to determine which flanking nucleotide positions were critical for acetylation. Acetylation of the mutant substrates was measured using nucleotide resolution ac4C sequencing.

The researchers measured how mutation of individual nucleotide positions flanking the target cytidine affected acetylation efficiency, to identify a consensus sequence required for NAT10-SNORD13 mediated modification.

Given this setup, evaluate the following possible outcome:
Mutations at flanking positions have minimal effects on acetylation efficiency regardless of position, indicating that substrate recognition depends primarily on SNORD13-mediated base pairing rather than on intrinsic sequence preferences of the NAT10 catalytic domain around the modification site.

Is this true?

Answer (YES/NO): NO